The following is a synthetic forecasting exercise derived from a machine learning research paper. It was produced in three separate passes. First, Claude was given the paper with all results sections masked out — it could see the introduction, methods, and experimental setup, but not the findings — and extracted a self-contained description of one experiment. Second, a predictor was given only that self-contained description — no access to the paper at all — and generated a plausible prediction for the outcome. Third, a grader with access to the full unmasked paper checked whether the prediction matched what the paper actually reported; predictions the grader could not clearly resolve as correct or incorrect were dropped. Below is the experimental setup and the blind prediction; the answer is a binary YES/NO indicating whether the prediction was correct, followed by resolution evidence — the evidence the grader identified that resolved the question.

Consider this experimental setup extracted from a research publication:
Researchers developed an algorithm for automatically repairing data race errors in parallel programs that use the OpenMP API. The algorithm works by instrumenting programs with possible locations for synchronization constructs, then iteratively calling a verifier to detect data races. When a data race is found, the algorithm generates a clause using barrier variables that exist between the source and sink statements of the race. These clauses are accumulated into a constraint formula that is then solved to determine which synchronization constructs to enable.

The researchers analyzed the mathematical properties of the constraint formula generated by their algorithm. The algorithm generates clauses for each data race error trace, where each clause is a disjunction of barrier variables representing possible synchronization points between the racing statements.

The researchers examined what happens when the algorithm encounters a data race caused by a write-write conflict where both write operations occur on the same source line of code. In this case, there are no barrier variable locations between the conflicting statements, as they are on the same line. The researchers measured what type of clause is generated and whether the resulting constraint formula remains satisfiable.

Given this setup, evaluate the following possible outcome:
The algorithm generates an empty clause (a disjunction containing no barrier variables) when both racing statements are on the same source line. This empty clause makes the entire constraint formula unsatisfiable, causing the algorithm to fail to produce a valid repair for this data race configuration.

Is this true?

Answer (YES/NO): YES